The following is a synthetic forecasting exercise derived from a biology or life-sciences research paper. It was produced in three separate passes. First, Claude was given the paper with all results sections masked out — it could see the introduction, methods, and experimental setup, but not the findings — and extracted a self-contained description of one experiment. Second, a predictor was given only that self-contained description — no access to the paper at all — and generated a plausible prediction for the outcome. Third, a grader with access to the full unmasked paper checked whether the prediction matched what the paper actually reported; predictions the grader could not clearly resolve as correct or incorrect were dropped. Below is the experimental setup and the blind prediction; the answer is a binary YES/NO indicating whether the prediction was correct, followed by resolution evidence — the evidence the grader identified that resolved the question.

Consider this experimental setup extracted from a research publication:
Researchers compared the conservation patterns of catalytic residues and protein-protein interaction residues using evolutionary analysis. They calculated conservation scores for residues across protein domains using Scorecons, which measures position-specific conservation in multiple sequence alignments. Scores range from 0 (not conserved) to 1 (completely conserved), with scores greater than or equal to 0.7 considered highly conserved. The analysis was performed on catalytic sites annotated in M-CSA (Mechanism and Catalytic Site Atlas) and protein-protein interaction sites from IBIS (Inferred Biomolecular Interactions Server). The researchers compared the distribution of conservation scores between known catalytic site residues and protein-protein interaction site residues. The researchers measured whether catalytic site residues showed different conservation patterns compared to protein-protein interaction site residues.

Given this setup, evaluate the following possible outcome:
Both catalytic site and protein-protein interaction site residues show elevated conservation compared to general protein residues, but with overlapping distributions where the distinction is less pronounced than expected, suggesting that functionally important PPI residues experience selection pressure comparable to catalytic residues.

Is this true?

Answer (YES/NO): NO